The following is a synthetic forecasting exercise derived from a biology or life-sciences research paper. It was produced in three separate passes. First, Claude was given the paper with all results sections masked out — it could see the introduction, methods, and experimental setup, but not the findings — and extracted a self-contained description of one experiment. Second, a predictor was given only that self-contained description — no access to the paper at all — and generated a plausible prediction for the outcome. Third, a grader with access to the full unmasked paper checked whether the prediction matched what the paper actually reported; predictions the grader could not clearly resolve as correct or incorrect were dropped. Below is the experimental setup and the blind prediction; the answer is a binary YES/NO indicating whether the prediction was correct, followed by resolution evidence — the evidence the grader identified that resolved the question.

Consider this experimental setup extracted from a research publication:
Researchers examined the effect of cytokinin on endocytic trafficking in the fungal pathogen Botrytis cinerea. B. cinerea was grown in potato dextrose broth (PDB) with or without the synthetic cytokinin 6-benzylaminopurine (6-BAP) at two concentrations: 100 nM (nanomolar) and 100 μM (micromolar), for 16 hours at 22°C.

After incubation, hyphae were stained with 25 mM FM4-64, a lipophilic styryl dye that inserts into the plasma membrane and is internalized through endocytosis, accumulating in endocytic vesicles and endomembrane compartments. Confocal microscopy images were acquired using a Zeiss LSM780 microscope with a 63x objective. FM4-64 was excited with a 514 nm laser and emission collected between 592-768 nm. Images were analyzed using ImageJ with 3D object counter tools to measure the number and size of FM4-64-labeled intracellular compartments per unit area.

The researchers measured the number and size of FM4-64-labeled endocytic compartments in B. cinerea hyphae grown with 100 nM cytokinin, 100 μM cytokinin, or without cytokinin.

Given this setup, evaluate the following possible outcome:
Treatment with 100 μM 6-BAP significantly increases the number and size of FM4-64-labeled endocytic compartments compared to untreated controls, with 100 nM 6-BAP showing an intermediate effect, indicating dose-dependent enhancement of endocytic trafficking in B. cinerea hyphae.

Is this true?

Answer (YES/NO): NO